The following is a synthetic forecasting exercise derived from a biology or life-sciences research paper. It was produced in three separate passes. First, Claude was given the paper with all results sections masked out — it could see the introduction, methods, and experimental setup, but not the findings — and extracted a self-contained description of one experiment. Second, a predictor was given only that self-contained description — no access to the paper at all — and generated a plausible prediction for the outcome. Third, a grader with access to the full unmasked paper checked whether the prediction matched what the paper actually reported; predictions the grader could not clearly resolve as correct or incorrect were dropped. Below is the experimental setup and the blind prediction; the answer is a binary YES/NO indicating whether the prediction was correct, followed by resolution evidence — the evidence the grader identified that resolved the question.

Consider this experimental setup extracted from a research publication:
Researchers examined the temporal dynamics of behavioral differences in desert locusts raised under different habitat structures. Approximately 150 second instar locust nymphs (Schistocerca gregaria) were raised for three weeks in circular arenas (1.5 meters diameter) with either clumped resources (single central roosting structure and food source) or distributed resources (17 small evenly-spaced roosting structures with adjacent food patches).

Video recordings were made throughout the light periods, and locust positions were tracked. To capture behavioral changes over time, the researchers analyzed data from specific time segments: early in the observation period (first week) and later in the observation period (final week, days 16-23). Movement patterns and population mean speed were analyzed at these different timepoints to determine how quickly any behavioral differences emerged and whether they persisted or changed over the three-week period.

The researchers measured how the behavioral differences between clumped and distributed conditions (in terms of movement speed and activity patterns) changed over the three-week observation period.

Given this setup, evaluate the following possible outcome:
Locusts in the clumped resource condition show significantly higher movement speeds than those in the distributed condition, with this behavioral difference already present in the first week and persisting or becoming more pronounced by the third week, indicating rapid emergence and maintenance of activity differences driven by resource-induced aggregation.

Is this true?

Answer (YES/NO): NO